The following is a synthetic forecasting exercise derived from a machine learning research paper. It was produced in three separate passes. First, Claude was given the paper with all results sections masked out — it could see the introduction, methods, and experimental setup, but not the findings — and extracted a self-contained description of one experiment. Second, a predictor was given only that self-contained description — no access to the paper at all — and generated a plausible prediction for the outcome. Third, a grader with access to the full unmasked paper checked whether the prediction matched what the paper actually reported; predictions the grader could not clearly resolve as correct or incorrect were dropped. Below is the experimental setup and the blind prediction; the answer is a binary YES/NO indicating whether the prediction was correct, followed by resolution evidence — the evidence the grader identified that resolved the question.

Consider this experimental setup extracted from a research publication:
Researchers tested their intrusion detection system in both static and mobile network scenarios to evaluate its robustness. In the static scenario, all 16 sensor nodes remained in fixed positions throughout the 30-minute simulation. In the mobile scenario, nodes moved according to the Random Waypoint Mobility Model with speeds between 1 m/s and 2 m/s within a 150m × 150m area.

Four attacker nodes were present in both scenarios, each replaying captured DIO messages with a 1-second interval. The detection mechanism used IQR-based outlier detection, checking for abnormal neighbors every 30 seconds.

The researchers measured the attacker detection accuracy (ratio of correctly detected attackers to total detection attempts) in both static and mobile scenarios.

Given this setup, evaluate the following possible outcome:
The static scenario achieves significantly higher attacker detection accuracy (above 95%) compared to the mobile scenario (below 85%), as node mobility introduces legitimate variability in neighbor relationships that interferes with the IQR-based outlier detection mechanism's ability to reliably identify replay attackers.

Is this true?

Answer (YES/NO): NO